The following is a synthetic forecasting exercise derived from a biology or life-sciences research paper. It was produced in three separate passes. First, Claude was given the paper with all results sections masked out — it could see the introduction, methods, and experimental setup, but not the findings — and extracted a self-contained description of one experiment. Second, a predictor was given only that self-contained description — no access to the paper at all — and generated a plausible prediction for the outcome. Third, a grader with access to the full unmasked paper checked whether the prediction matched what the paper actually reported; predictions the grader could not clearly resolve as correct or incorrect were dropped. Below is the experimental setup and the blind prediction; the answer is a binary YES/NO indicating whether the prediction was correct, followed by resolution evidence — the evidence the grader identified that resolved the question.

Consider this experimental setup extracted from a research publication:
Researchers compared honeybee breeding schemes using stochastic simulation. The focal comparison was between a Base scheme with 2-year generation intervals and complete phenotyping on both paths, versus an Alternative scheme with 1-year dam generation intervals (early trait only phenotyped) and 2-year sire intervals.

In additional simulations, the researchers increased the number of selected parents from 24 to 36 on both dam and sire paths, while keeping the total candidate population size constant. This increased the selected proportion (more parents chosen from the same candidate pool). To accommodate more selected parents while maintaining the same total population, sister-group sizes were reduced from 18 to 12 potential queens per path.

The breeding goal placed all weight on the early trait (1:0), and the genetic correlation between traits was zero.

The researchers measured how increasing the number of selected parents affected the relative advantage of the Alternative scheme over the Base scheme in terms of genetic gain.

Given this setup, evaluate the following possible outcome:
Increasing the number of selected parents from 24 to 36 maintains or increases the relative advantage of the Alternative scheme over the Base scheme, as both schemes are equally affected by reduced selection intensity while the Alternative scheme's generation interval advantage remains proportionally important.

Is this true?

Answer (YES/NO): YES